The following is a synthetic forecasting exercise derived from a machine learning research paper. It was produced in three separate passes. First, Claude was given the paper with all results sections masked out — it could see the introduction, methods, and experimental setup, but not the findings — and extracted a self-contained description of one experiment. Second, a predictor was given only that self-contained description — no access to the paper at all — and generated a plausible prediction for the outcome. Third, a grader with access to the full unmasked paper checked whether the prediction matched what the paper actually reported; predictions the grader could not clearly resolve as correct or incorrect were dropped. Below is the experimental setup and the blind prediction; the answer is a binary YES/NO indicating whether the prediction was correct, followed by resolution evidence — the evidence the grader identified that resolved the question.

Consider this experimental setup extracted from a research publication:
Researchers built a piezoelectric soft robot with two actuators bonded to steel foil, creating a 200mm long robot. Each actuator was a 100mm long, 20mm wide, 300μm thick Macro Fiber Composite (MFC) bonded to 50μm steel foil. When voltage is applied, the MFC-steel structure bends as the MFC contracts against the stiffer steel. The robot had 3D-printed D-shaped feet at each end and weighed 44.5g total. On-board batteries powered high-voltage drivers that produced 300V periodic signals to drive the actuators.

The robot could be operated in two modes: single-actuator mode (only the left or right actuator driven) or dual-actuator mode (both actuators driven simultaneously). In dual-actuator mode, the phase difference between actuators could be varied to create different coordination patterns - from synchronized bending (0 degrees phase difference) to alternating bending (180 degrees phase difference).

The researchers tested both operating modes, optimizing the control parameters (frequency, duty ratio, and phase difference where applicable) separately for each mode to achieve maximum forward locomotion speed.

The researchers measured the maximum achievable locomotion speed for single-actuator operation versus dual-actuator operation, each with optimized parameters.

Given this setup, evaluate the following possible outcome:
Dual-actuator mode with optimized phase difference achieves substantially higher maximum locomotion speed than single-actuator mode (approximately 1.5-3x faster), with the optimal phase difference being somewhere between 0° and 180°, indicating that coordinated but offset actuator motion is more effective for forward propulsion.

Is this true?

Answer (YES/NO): YES